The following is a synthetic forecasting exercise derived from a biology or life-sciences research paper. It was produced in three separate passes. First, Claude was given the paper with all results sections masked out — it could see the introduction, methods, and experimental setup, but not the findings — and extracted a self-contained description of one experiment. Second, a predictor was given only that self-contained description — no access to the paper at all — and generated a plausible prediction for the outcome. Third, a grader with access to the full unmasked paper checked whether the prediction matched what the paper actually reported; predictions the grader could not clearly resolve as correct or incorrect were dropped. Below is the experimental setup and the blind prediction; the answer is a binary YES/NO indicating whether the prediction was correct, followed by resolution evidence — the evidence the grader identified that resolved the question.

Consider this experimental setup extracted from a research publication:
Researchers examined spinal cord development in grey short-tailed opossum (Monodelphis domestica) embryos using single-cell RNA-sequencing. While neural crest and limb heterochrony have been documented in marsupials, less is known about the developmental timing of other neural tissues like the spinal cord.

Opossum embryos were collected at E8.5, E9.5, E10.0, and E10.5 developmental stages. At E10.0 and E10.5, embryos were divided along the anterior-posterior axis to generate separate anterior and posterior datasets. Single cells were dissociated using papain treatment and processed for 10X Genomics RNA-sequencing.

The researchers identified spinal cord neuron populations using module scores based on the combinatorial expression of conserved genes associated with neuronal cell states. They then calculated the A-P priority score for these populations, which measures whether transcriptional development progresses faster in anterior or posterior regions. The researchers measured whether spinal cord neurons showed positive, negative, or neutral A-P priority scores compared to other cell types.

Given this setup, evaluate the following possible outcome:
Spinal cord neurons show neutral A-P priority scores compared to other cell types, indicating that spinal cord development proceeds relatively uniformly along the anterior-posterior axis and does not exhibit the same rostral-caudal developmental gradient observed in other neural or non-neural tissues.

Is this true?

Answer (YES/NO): NO